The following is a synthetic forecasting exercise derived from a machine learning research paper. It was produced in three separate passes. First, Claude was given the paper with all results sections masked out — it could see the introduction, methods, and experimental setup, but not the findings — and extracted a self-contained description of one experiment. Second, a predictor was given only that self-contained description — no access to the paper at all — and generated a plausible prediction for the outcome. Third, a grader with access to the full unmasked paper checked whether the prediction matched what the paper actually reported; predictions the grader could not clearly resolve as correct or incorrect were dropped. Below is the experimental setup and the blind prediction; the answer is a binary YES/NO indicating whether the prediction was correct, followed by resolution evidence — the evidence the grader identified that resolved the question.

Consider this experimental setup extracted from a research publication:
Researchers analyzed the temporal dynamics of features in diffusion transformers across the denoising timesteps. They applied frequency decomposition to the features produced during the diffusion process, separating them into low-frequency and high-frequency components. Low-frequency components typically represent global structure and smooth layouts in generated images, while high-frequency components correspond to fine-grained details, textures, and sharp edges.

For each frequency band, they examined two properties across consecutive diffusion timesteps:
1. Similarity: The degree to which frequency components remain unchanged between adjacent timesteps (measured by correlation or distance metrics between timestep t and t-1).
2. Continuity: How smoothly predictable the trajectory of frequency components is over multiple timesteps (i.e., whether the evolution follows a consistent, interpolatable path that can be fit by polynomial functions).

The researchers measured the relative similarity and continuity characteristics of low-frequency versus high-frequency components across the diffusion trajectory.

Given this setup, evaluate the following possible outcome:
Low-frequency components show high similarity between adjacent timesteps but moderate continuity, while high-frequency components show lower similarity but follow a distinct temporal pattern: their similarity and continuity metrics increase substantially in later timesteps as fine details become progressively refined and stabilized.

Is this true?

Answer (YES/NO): NO